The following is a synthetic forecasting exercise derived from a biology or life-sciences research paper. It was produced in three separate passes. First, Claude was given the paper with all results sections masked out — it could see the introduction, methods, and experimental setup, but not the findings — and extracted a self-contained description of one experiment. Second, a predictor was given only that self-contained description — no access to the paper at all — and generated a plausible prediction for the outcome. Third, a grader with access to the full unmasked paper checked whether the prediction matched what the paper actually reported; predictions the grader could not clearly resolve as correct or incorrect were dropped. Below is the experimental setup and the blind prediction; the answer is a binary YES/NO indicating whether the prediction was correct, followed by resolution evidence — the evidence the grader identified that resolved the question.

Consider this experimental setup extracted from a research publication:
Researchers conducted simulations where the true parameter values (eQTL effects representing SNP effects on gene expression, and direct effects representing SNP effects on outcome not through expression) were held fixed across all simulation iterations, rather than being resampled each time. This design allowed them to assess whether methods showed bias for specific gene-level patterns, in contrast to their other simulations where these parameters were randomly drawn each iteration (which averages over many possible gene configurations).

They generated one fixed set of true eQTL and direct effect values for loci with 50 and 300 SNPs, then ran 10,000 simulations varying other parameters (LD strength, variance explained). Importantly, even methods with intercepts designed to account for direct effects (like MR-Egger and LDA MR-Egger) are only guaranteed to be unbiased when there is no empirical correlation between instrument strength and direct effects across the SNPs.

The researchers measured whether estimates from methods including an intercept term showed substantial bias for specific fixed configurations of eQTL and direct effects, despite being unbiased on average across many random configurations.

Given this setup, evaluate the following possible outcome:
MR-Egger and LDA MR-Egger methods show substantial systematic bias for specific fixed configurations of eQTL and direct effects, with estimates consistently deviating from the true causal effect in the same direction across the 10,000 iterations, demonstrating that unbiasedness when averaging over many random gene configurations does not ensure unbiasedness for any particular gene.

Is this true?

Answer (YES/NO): YES